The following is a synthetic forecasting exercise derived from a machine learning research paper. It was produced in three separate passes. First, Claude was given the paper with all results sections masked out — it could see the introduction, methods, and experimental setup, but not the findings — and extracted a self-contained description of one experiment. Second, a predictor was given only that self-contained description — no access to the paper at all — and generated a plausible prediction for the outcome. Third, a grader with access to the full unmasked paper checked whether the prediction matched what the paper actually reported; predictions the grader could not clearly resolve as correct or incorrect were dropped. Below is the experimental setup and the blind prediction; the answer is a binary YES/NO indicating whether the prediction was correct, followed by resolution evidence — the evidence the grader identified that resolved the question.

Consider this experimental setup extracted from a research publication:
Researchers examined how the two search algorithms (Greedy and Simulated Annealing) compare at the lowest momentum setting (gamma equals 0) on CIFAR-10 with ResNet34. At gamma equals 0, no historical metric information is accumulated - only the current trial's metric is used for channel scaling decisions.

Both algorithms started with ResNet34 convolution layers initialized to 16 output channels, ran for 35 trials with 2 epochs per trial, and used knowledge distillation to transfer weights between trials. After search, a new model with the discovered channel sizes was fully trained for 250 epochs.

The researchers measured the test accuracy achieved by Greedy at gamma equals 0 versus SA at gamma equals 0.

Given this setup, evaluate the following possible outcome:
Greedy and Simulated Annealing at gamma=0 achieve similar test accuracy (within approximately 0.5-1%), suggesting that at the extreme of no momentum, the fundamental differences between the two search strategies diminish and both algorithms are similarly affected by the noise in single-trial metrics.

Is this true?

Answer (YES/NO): NO